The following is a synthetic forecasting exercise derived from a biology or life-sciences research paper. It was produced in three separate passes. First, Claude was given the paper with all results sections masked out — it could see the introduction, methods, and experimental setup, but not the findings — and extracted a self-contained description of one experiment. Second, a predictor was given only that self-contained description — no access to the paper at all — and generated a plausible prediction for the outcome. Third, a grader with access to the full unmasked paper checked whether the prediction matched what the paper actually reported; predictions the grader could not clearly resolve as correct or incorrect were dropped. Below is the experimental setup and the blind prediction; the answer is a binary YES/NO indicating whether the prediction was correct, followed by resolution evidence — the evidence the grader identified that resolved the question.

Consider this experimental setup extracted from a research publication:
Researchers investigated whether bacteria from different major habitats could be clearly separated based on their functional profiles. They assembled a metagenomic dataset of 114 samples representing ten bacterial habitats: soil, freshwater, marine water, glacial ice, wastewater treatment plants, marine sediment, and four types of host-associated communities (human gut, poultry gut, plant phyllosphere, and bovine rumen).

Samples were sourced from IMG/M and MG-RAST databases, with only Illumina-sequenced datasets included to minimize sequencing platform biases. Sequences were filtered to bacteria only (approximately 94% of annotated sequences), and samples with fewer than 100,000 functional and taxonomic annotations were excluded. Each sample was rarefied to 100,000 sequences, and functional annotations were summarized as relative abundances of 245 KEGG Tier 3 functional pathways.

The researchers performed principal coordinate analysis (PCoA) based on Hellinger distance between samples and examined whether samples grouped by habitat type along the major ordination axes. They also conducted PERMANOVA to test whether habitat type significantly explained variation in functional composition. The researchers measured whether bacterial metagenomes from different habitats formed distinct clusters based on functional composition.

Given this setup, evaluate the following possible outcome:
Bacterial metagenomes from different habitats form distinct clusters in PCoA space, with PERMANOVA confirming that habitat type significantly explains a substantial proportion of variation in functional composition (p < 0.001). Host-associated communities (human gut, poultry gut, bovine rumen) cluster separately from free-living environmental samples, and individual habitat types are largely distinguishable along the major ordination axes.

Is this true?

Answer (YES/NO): YES